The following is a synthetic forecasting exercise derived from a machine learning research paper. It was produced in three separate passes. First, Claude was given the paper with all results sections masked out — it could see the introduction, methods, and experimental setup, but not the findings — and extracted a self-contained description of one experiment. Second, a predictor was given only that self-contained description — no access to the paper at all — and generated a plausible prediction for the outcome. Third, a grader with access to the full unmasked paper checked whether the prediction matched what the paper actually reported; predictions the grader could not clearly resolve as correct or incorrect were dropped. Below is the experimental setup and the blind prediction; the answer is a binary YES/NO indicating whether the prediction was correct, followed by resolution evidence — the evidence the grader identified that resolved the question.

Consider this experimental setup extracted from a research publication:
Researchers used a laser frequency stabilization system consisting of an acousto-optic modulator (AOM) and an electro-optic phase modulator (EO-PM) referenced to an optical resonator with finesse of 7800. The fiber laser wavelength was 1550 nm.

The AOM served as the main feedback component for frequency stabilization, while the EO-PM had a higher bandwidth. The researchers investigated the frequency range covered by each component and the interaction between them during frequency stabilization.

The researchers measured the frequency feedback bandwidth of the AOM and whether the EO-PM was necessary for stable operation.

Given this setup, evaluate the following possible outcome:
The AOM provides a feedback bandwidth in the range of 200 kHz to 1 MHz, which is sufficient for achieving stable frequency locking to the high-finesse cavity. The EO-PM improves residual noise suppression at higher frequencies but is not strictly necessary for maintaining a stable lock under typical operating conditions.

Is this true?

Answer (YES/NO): NO